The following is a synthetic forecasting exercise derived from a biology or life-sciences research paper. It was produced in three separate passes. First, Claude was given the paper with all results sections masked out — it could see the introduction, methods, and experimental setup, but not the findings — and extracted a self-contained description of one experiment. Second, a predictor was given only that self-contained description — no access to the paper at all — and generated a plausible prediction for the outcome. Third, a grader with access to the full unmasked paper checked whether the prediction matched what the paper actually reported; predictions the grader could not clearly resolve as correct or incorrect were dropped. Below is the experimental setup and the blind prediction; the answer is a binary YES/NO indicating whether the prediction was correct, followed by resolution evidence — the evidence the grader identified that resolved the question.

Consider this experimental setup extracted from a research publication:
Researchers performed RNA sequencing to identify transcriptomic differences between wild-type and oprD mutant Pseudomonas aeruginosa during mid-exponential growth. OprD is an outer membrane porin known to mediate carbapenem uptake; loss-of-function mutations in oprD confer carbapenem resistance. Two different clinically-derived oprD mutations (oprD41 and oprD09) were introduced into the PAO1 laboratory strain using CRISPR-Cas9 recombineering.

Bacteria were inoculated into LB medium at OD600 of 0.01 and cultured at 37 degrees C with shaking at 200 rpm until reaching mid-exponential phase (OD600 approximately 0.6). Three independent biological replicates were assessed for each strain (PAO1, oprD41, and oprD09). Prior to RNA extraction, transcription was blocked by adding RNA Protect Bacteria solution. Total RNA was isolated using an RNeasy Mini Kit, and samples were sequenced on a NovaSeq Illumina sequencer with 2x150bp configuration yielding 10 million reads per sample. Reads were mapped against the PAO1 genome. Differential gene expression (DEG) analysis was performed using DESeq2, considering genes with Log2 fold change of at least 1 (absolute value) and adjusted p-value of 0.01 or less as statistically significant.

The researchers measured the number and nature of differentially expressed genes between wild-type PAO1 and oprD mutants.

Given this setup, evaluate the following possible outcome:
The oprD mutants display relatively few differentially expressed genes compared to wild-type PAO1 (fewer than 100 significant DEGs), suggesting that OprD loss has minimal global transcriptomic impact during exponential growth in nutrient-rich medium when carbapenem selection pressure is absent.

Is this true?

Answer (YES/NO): NO